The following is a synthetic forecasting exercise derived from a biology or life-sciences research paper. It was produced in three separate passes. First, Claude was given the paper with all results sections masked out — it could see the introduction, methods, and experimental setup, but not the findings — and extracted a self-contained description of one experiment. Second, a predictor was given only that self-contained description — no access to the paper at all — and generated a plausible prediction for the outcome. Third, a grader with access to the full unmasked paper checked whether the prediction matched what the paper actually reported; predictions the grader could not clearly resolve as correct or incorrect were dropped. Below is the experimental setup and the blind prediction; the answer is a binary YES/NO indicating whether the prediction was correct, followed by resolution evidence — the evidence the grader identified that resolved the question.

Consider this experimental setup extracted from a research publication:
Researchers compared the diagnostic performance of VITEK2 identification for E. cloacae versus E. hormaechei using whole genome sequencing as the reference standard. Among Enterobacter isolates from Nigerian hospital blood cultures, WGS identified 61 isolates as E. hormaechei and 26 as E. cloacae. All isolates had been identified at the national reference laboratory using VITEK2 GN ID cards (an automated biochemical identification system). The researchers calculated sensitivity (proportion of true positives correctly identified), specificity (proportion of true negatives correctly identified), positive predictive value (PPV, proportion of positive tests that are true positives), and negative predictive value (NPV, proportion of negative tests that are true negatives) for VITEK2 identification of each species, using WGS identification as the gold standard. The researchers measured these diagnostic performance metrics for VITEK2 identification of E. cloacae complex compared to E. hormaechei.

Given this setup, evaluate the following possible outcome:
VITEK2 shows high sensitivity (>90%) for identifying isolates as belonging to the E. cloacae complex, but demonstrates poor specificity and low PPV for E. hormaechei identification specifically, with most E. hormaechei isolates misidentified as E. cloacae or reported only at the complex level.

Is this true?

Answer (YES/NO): YES